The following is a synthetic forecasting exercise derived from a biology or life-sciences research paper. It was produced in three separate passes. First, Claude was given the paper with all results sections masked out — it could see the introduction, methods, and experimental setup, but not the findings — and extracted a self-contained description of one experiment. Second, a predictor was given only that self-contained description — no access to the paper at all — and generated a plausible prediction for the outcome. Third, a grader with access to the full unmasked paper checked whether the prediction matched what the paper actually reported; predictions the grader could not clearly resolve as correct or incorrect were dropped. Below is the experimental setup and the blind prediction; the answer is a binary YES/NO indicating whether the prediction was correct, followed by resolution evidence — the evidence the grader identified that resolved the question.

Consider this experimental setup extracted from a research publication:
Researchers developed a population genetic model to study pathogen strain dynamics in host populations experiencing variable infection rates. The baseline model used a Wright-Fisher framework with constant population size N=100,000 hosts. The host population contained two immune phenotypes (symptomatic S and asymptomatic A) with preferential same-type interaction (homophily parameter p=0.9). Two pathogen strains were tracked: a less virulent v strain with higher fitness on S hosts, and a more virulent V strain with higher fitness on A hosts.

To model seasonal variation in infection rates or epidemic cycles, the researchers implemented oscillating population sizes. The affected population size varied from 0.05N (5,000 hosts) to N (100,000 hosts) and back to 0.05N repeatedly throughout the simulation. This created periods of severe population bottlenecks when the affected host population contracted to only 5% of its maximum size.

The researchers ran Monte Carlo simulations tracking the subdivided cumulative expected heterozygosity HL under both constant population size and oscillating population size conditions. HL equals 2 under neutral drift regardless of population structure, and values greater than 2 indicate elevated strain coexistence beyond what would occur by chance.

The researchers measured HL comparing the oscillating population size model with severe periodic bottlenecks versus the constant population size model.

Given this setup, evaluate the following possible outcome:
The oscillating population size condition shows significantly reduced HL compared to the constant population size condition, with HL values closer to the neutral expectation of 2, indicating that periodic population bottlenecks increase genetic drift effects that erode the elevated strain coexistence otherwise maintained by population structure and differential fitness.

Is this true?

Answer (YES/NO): NO